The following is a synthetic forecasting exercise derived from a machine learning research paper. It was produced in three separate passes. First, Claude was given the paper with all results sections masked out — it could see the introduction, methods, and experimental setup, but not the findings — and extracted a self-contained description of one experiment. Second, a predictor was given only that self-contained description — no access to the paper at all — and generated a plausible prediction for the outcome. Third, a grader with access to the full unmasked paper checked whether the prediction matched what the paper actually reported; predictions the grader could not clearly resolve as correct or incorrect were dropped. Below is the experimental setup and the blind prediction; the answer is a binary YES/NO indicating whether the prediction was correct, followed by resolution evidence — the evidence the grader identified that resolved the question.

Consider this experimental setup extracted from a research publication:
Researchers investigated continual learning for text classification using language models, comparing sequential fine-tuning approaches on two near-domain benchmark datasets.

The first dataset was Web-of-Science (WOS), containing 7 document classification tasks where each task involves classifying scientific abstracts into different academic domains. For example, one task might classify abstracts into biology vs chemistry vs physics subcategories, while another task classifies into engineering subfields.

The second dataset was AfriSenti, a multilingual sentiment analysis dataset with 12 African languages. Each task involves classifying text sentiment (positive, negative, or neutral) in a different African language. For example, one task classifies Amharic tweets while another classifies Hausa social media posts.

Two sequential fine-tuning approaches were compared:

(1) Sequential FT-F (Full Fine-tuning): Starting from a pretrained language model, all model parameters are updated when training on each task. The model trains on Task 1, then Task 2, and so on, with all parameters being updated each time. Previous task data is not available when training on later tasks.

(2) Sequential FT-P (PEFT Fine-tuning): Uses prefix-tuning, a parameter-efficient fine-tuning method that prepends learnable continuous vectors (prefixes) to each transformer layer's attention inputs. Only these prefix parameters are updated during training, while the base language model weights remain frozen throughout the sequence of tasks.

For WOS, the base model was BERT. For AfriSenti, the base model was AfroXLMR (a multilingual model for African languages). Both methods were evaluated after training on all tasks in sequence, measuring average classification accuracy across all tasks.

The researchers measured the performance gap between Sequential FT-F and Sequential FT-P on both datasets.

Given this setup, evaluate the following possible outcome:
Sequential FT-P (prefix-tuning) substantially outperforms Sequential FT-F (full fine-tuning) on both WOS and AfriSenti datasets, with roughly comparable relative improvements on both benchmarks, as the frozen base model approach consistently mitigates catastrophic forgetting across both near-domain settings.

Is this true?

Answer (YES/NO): NO